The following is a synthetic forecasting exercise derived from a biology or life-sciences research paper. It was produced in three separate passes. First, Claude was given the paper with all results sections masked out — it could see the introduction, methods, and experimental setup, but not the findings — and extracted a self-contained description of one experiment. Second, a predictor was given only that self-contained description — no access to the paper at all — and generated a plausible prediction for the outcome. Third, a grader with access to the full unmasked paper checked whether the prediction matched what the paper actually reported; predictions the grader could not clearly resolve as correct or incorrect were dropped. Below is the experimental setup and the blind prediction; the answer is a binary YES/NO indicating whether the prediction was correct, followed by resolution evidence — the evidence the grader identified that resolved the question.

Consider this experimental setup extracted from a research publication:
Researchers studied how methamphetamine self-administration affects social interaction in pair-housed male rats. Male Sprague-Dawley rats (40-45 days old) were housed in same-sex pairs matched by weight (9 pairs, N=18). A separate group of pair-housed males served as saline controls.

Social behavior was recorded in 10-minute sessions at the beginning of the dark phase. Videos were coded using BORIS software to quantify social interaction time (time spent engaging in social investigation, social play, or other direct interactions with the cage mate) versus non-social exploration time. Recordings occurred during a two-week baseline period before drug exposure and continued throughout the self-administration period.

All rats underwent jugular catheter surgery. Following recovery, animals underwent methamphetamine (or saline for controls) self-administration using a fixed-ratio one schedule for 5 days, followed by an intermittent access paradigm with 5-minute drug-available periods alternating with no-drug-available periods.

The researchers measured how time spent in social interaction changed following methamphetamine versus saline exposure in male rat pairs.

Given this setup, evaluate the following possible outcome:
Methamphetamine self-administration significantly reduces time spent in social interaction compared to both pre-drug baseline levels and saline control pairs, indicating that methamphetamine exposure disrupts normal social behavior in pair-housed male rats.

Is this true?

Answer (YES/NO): NO